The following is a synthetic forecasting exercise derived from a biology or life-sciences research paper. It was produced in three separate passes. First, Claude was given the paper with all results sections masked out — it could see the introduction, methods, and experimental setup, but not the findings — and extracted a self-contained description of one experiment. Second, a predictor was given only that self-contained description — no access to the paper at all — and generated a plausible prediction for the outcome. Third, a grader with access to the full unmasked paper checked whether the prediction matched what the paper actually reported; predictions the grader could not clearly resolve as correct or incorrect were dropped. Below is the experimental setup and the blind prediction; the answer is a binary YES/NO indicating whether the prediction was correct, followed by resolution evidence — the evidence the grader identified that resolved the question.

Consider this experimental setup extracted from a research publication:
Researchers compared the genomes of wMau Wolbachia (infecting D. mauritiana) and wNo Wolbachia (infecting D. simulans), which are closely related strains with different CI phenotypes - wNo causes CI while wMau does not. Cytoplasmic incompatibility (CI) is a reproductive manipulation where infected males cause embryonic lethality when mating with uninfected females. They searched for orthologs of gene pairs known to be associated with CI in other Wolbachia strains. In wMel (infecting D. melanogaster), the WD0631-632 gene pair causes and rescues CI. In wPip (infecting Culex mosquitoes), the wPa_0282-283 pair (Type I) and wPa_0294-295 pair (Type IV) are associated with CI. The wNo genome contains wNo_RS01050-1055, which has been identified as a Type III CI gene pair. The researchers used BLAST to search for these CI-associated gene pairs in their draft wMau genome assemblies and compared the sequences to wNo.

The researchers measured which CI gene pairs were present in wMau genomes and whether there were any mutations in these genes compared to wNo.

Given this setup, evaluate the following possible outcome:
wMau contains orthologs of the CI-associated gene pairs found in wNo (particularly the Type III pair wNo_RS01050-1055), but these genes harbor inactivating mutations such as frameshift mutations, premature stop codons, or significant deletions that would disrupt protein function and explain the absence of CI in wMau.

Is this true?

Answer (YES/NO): YES